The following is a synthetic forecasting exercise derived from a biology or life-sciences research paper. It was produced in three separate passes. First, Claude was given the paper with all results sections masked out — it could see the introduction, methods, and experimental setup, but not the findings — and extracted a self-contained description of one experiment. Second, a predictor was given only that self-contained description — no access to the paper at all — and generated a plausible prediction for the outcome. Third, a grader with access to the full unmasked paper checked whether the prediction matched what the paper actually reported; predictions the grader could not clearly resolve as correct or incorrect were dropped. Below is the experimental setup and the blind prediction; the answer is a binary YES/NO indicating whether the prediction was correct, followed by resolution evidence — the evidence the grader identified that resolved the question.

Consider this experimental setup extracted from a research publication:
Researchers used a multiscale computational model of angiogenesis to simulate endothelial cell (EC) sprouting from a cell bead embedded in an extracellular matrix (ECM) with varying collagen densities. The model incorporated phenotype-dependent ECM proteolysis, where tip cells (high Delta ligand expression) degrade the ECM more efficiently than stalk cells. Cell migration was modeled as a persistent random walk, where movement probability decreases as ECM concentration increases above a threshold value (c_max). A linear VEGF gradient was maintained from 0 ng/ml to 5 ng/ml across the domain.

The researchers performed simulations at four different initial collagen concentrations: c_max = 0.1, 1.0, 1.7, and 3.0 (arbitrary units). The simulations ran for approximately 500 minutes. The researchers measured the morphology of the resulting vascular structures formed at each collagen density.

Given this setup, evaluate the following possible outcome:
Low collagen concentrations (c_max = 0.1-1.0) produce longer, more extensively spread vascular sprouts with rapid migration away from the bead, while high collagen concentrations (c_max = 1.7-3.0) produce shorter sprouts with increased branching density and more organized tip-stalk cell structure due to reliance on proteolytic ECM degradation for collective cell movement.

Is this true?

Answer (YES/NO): NO